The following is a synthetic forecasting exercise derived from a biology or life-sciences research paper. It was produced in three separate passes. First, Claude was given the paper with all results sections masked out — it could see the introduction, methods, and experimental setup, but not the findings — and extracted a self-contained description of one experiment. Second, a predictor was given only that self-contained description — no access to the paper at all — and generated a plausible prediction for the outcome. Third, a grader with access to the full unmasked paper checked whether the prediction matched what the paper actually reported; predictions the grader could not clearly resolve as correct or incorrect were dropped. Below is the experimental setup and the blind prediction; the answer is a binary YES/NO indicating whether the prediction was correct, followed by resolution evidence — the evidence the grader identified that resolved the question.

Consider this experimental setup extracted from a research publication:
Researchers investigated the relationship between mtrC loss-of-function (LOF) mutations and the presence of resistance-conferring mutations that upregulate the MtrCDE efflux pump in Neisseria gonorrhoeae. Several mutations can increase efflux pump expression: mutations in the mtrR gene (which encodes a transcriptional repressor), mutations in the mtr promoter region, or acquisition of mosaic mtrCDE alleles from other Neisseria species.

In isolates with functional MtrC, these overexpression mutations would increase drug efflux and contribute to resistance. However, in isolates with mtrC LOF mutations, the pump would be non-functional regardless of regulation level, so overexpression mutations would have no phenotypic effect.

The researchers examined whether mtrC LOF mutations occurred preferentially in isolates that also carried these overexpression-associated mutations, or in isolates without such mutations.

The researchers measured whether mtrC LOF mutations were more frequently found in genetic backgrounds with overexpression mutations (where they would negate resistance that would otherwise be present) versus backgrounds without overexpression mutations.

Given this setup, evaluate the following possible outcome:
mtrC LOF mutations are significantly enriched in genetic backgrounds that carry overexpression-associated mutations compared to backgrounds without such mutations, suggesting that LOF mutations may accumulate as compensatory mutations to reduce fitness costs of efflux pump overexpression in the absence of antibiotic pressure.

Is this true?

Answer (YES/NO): YES